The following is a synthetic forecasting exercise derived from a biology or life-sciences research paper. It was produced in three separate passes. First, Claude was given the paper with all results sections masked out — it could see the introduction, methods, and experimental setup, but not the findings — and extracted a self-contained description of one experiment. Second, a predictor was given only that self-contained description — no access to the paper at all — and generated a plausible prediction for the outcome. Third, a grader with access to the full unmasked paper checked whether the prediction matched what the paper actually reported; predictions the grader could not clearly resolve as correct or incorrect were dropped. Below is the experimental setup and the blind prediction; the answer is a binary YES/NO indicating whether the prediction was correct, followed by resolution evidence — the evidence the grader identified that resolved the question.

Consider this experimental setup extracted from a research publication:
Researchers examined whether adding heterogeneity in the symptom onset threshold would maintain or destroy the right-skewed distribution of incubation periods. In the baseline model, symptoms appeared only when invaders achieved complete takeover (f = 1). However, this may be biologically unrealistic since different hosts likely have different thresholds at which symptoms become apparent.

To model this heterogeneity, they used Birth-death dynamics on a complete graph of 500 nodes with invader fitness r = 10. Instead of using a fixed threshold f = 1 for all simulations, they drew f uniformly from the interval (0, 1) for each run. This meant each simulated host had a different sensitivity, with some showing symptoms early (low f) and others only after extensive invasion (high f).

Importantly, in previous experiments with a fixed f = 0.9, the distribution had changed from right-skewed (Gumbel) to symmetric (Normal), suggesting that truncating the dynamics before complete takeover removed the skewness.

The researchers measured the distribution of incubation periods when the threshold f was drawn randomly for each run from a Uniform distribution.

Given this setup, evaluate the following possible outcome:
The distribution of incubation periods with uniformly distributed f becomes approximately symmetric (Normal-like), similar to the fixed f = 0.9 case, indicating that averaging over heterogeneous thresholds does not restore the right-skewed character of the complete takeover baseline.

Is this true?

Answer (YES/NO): NO